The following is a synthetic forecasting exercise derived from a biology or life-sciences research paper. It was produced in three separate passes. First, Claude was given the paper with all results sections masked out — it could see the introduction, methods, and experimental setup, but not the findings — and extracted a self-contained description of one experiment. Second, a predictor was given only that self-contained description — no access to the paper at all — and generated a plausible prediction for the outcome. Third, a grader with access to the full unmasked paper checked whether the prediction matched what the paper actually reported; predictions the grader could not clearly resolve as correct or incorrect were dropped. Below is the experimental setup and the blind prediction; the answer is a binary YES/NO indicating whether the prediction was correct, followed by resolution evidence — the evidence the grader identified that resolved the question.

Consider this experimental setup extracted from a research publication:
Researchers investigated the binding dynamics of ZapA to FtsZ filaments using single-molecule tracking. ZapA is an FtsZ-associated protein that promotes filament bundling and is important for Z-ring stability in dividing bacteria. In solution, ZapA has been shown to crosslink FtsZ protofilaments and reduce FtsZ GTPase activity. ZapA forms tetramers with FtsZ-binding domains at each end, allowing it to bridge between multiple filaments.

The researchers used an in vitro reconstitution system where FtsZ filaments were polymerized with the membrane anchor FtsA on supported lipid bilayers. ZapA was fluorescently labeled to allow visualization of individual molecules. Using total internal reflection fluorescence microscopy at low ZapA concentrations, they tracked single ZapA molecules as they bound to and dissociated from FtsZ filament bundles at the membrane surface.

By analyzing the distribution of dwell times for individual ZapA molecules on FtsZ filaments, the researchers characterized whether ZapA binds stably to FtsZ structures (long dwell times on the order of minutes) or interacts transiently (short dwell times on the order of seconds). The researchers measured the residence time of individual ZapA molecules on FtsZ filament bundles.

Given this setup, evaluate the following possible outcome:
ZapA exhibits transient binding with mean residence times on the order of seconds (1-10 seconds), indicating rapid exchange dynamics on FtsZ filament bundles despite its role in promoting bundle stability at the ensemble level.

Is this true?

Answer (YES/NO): YES